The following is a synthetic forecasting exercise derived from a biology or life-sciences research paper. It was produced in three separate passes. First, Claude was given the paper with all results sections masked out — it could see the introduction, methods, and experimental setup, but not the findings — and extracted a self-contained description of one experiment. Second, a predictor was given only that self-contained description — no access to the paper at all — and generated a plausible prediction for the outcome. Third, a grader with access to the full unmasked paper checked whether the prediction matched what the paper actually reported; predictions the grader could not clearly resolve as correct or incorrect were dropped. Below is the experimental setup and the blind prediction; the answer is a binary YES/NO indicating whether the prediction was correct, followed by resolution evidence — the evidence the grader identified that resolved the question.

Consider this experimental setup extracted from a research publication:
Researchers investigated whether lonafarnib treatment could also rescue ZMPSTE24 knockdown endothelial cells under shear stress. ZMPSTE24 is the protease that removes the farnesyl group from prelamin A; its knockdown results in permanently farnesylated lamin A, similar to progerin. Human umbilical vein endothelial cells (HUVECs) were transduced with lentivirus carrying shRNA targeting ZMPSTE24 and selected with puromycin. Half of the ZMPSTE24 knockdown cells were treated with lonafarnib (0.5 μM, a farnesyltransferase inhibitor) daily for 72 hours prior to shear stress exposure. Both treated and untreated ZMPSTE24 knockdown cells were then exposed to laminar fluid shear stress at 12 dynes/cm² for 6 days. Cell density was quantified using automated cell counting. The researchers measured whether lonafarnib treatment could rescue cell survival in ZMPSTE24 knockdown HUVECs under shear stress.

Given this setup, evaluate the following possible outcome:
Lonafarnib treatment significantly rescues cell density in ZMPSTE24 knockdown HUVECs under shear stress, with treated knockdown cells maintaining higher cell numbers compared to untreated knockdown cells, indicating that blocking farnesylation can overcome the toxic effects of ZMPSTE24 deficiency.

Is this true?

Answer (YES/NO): YES